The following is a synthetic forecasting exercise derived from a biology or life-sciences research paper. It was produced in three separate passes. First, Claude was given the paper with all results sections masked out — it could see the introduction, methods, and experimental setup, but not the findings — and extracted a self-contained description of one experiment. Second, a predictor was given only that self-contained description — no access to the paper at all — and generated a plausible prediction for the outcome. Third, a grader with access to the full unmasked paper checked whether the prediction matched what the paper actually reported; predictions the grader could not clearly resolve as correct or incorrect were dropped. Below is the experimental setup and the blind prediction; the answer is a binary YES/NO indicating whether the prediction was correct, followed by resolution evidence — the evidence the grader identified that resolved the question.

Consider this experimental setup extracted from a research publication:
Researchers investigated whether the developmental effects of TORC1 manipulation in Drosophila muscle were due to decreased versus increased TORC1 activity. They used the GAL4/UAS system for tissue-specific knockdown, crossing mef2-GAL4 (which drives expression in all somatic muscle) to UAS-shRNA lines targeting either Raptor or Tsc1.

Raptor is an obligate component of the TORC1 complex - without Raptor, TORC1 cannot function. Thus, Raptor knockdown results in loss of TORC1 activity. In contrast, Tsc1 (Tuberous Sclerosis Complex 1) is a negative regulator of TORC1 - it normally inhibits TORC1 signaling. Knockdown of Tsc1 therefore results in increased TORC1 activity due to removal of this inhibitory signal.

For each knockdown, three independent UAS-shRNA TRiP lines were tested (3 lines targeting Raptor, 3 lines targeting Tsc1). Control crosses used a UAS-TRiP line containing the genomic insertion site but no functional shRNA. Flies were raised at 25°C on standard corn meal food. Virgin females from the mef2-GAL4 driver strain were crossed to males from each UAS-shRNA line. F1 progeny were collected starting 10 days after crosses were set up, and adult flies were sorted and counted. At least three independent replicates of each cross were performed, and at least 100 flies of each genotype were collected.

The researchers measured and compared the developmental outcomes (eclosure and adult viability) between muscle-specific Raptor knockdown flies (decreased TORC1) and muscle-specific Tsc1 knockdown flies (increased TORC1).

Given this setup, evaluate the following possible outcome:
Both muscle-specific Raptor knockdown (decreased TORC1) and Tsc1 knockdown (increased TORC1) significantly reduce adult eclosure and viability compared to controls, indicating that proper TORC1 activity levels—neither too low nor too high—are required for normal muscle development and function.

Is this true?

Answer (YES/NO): NO